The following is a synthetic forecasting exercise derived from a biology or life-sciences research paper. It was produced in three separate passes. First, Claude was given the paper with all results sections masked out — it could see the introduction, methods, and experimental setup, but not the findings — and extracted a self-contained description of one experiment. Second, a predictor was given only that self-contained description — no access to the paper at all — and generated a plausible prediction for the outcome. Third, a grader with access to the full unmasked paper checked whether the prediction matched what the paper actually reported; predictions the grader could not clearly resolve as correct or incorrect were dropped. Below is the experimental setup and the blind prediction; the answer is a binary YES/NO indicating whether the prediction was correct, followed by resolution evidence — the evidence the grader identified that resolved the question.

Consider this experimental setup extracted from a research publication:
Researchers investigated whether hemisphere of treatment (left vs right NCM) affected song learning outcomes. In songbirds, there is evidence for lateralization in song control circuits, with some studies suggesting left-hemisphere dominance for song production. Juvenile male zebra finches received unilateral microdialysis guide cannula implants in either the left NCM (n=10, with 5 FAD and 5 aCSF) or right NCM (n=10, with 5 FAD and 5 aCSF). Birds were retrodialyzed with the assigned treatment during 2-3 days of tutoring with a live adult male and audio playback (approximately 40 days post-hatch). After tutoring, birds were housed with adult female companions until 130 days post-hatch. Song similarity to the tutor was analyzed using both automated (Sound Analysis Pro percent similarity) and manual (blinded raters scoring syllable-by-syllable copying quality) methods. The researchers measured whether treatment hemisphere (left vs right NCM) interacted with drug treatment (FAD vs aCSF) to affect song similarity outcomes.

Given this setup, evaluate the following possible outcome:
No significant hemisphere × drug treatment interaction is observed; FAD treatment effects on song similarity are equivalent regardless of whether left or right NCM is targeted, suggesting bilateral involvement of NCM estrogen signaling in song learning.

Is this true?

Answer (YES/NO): YES